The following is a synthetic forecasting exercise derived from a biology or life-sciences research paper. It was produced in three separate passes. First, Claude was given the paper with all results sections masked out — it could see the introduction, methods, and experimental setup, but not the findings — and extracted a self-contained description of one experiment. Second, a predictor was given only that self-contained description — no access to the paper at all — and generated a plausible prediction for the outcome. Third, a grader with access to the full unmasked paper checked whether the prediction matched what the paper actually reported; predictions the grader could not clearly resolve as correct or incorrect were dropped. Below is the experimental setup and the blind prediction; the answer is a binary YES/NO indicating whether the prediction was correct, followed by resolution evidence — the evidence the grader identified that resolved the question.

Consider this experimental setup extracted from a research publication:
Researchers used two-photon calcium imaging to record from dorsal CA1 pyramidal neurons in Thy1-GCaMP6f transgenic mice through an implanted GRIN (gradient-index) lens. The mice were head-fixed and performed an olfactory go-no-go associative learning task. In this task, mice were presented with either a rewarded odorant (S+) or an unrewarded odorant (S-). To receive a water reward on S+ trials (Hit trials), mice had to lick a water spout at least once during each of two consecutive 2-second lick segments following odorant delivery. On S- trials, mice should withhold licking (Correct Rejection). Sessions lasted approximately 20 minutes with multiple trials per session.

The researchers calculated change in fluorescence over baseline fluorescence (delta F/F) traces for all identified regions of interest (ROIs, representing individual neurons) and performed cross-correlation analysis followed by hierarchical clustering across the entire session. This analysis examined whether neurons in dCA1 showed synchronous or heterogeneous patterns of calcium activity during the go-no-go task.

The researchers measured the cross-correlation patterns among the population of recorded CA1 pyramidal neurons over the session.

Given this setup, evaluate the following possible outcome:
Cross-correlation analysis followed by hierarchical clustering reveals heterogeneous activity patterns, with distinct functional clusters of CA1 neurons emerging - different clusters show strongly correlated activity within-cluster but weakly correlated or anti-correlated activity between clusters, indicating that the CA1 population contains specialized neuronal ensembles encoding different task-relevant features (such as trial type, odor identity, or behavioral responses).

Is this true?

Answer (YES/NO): YES